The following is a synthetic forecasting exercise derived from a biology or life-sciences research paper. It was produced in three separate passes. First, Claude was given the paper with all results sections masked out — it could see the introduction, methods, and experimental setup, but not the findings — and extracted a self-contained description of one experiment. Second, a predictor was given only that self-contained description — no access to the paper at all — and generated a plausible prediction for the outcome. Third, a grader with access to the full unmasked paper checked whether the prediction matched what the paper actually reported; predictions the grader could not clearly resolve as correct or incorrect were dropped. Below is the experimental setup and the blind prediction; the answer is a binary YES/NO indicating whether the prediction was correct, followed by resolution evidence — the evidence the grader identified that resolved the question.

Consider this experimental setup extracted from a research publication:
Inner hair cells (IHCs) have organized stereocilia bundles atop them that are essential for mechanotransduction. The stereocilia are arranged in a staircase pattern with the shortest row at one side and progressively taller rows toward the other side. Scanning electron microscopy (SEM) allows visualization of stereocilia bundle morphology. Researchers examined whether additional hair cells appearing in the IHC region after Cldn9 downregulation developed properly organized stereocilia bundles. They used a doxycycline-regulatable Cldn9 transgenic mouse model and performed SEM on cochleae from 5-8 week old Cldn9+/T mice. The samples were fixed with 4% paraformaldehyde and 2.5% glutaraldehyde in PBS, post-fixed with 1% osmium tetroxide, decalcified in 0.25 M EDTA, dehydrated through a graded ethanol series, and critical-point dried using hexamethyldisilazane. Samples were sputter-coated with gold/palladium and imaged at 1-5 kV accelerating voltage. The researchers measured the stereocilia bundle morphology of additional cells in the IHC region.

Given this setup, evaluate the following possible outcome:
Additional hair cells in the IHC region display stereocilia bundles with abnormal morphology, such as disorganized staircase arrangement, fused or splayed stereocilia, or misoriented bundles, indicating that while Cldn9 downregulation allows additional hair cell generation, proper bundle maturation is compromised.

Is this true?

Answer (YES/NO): NO